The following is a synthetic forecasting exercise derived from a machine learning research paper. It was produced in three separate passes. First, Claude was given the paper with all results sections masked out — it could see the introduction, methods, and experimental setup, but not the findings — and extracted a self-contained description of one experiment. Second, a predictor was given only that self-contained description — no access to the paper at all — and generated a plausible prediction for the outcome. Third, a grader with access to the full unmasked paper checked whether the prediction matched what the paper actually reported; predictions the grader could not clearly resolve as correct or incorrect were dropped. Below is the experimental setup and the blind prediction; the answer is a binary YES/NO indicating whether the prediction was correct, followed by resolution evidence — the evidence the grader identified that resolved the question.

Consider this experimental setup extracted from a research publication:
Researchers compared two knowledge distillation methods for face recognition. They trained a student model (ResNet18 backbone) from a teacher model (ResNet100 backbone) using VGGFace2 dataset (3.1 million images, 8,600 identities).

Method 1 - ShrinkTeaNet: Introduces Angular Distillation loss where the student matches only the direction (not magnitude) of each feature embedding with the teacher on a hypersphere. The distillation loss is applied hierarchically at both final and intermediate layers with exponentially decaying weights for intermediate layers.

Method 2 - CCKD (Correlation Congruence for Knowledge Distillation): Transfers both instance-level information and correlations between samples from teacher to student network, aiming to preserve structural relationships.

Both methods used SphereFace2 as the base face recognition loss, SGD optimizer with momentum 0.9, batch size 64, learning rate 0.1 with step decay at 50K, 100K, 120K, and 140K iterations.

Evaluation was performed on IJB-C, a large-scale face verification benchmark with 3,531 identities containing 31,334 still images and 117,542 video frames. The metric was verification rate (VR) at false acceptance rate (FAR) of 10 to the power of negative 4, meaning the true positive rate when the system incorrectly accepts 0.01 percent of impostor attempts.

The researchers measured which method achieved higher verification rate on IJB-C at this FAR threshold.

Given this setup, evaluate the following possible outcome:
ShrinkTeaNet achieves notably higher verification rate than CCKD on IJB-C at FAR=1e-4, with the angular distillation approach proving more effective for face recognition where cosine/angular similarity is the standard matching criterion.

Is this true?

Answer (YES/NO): NO